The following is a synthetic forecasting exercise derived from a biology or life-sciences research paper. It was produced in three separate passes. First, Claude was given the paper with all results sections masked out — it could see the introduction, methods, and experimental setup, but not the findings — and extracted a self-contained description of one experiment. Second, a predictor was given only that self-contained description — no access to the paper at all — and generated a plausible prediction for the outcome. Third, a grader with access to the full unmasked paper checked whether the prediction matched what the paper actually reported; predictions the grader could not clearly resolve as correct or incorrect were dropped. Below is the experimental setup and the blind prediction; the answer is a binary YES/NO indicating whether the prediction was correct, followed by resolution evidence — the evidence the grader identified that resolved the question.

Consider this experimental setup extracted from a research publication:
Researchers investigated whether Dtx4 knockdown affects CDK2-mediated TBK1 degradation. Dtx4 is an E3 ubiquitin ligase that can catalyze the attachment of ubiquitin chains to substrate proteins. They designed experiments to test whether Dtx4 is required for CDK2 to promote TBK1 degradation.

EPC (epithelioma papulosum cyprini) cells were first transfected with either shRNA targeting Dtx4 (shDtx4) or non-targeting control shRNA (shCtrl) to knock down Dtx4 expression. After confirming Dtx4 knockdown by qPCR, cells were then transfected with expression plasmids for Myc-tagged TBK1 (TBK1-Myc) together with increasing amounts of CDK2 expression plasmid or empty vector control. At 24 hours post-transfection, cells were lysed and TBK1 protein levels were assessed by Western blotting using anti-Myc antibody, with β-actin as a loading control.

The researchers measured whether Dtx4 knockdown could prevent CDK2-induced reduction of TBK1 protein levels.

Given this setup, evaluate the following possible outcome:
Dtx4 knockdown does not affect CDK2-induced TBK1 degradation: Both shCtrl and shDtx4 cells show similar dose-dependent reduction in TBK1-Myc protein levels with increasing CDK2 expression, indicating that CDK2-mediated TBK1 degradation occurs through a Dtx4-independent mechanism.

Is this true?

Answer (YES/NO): NO